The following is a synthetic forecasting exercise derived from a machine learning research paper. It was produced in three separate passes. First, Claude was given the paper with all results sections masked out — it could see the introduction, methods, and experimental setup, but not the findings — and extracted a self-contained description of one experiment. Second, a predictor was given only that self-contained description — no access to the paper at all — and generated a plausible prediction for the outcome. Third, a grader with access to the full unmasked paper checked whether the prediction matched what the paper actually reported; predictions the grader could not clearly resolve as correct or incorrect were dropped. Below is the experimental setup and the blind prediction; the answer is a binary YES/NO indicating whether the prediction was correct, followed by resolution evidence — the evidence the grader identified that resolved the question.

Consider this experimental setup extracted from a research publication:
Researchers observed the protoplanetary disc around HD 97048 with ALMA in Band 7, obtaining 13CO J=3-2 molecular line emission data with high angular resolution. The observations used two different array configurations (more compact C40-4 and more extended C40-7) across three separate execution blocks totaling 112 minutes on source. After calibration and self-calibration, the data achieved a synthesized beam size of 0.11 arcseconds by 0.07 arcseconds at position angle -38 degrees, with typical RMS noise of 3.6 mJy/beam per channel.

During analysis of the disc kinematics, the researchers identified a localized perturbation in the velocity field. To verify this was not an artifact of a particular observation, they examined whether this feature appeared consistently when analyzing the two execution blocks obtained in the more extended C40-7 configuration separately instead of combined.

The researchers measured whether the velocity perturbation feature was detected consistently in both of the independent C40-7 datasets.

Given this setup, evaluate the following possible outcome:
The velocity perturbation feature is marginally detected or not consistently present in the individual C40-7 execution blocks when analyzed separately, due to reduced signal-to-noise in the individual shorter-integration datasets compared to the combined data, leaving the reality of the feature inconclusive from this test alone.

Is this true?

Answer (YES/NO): NO